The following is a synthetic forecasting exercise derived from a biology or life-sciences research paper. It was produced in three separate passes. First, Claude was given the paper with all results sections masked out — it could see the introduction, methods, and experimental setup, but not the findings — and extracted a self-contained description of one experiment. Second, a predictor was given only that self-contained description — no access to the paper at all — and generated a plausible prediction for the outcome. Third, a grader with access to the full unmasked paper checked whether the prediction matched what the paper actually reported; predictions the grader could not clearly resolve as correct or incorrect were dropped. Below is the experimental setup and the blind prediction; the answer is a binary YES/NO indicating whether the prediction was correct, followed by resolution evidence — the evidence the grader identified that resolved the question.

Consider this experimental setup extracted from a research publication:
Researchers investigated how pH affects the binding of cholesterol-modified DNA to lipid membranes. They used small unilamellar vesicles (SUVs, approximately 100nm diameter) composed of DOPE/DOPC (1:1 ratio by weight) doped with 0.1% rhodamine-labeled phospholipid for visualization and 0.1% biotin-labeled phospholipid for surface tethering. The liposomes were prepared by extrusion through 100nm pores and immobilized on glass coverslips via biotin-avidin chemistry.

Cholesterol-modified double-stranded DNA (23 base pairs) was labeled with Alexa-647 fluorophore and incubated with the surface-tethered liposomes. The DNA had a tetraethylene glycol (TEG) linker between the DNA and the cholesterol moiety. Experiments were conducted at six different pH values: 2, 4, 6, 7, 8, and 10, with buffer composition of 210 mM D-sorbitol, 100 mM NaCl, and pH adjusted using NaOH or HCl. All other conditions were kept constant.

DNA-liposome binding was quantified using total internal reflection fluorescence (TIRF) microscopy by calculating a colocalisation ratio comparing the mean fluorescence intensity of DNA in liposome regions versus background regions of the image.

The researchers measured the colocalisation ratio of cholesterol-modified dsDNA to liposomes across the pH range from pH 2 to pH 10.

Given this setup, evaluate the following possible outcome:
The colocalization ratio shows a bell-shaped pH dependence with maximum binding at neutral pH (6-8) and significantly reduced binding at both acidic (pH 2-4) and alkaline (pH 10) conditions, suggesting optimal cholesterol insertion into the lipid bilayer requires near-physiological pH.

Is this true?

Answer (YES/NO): NO